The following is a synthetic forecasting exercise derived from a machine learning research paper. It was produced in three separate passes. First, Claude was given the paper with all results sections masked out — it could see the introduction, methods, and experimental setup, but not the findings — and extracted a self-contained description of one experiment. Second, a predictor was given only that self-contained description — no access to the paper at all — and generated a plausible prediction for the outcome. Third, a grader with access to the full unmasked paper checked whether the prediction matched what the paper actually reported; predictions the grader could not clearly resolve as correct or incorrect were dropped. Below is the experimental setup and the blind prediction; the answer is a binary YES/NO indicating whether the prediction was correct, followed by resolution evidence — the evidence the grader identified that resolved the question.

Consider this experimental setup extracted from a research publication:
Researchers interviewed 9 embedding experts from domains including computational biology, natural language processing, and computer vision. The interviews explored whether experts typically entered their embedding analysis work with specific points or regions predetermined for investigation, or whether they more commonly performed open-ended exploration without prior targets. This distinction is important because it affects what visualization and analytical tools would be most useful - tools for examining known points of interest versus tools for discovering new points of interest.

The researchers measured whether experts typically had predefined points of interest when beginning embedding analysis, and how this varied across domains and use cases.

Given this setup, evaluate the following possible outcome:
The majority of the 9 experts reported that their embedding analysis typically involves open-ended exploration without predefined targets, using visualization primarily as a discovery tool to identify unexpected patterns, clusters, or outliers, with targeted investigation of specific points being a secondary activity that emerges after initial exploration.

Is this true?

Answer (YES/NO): NO